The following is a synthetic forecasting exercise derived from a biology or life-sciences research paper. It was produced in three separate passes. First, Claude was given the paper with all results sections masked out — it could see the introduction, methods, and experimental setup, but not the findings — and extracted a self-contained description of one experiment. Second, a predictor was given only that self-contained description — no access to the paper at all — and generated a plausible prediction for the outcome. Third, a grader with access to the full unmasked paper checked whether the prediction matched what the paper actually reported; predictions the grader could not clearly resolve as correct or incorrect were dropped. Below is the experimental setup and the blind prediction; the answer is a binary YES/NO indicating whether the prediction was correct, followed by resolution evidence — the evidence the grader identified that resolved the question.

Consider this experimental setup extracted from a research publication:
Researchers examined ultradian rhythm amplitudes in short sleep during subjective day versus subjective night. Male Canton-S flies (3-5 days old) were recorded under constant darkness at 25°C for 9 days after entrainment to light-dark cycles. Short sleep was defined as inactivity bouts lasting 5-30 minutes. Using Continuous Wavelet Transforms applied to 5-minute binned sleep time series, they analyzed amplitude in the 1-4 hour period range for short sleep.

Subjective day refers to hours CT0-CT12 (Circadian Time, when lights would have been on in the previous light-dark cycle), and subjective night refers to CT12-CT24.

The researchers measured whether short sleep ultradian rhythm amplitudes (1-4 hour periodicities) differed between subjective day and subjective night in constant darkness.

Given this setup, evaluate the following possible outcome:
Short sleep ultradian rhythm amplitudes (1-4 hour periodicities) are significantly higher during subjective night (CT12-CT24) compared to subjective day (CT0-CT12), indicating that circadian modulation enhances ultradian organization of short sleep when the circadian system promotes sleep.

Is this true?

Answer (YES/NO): NO